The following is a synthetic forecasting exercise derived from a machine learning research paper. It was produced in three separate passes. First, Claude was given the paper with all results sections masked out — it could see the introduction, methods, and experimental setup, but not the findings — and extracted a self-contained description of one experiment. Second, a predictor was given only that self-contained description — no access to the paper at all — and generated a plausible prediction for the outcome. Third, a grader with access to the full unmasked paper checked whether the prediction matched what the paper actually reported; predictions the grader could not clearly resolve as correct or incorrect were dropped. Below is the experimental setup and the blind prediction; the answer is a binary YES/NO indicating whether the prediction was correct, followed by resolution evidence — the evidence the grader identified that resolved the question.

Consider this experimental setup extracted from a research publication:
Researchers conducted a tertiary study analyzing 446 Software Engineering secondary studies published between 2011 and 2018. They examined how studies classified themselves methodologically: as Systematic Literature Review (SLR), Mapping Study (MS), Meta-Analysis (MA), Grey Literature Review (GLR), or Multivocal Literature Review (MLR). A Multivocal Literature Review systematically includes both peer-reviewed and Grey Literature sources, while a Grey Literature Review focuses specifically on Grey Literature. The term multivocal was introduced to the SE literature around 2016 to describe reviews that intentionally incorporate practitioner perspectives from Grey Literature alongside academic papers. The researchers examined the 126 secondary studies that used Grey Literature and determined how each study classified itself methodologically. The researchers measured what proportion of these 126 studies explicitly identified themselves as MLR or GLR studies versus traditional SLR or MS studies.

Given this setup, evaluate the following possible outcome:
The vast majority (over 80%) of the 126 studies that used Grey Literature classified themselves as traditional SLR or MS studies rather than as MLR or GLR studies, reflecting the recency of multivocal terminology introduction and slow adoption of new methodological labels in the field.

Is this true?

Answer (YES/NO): YES